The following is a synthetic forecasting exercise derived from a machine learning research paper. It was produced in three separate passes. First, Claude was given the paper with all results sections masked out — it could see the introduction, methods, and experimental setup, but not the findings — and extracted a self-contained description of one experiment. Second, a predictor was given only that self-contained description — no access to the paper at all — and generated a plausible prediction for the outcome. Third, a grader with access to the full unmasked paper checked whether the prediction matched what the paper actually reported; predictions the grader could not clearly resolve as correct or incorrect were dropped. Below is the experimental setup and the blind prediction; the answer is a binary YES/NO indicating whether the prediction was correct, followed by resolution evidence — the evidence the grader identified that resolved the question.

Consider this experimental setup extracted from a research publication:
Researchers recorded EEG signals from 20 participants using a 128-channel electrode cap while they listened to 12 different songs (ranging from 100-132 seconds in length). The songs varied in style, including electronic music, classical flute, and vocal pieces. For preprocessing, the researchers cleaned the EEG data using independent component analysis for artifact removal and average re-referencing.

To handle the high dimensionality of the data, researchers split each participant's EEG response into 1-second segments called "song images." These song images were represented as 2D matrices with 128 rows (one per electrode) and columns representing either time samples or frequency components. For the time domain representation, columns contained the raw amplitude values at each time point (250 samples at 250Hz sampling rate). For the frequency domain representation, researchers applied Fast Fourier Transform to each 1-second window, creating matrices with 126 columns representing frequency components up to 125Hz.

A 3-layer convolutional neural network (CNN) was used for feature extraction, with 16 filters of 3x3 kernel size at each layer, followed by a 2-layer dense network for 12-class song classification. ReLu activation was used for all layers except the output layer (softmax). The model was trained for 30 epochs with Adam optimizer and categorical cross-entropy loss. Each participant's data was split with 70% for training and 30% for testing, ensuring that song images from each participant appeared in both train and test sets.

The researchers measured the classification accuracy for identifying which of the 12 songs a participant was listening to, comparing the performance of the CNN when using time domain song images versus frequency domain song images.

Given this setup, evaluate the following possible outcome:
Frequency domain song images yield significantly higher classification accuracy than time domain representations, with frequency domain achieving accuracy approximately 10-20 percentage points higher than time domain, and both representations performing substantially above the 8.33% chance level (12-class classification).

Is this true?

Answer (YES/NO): NO